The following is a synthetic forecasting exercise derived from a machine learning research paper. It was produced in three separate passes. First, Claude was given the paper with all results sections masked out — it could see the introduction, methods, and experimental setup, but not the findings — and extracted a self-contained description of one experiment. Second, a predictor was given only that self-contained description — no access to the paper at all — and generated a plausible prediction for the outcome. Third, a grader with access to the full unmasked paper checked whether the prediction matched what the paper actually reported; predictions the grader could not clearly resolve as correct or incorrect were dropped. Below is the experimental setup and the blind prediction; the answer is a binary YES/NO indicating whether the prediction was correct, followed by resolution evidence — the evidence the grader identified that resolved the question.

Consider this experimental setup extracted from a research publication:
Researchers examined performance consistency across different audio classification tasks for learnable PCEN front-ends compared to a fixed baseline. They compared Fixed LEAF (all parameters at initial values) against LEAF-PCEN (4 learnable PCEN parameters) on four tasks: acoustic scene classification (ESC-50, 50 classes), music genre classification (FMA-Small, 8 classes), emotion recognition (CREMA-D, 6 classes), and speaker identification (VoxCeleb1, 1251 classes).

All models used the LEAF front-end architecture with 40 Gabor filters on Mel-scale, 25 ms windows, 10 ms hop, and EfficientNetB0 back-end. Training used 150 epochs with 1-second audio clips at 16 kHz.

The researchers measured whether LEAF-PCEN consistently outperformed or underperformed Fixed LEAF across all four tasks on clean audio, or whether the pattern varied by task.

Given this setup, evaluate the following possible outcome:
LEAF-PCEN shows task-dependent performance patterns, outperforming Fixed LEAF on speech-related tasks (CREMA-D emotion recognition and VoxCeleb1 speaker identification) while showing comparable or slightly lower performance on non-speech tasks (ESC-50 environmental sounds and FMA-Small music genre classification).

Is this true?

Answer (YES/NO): NO